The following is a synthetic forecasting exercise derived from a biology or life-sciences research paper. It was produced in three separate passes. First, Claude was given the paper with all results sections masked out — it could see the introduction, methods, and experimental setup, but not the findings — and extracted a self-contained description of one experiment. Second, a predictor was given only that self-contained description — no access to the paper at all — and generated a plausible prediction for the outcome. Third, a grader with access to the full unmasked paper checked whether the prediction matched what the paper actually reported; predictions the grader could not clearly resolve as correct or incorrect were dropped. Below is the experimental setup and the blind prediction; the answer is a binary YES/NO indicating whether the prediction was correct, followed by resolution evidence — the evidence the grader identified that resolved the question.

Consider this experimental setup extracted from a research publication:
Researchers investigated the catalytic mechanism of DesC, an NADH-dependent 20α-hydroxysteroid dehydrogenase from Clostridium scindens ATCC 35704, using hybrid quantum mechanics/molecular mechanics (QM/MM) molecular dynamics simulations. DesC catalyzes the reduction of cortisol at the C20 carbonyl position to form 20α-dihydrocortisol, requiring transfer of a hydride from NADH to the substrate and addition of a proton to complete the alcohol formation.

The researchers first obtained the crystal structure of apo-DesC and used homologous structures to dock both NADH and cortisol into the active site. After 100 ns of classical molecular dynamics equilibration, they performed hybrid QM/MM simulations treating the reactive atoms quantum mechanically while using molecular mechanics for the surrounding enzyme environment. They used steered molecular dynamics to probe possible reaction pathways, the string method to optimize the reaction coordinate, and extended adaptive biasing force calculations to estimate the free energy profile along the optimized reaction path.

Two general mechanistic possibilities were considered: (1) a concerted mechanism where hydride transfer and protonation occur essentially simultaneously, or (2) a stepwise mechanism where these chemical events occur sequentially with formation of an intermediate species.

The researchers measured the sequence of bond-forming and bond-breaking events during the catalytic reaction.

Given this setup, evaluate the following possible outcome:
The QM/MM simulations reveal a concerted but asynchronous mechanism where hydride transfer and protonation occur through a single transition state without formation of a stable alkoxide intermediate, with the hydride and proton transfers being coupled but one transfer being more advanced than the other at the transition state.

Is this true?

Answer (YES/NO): NO